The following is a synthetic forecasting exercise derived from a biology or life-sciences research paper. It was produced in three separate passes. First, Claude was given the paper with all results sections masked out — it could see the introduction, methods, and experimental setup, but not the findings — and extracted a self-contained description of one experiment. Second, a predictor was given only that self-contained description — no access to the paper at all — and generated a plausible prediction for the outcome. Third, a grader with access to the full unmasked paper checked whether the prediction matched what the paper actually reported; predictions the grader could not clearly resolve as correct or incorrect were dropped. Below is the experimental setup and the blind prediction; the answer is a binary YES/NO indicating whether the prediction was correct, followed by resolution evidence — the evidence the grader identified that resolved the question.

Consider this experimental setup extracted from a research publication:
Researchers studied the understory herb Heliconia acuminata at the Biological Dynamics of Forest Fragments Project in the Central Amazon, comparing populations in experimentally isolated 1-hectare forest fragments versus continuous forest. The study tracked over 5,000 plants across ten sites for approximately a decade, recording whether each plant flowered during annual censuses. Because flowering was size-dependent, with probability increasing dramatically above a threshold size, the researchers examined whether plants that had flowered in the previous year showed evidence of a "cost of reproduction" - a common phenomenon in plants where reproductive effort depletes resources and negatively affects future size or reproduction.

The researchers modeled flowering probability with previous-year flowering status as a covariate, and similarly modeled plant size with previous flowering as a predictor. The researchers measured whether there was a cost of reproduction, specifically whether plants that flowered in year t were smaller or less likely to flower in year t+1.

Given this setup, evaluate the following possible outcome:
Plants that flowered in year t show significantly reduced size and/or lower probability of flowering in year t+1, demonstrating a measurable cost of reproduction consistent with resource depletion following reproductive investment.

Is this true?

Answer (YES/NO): NO